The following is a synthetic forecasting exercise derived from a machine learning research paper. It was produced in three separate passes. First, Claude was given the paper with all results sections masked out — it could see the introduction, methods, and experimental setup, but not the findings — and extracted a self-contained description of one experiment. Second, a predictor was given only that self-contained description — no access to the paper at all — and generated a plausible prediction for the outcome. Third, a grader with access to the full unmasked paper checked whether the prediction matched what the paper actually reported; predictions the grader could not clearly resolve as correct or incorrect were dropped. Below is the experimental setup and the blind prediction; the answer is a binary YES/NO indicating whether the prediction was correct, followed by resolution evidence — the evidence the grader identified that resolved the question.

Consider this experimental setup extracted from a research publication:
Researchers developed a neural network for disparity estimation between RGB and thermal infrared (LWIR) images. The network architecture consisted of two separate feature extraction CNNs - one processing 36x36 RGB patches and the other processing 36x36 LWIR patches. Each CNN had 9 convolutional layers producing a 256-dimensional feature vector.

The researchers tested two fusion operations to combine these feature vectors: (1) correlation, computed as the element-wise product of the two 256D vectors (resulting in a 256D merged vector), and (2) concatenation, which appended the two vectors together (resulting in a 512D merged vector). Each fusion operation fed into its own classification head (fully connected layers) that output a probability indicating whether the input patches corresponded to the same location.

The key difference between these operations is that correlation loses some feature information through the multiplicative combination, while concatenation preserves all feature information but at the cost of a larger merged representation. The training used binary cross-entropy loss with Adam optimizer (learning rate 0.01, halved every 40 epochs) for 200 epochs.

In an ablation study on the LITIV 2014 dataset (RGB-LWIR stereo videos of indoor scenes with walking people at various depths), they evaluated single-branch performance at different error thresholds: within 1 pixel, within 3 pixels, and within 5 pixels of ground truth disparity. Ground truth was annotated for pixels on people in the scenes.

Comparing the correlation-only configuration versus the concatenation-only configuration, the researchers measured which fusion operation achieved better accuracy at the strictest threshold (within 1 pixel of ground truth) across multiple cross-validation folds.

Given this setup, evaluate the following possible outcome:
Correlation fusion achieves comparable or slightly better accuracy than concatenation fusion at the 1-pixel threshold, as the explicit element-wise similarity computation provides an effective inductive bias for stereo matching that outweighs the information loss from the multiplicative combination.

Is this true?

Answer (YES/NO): NO